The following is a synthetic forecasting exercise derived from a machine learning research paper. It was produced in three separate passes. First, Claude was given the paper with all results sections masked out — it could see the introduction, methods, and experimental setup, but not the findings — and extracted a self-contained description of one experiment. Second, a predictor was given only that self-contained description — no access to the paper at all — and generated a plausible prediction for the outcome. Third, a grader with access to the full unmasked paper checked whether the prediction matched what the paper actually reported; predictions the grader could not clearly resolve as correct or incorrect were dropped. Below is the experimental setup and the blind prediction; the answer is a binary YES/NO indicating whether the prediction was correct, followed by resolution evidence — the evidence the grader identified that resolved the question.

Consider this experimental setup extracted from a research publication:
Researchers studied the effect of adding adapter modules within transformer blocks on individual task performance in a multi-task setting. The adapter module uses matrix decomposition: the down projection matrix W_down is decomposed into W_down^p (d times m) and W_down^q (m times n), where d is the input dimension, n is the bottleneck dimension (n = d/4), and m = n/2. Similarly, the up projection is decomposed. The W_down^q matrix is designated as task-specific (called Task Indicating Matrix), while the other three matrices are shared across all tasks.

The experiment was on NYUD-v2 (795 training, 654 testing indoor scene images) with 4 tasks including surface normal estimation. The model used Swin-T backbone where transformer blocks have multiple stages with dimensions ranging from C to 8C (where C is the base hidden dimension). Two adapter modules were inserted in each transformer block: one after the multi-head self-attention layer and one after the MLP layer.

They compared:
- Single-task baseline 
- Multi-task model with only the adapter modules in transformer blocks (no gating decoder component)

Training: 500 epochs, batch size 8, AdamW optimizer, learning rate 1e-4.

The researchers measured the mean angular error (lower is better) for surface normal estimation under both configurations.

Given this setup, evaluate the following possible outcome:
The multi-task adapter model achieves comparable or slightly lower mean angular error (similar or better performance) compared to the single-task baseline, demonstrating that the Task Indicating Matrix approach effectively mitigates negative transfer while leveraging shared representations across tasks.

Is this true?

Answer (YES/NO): NO